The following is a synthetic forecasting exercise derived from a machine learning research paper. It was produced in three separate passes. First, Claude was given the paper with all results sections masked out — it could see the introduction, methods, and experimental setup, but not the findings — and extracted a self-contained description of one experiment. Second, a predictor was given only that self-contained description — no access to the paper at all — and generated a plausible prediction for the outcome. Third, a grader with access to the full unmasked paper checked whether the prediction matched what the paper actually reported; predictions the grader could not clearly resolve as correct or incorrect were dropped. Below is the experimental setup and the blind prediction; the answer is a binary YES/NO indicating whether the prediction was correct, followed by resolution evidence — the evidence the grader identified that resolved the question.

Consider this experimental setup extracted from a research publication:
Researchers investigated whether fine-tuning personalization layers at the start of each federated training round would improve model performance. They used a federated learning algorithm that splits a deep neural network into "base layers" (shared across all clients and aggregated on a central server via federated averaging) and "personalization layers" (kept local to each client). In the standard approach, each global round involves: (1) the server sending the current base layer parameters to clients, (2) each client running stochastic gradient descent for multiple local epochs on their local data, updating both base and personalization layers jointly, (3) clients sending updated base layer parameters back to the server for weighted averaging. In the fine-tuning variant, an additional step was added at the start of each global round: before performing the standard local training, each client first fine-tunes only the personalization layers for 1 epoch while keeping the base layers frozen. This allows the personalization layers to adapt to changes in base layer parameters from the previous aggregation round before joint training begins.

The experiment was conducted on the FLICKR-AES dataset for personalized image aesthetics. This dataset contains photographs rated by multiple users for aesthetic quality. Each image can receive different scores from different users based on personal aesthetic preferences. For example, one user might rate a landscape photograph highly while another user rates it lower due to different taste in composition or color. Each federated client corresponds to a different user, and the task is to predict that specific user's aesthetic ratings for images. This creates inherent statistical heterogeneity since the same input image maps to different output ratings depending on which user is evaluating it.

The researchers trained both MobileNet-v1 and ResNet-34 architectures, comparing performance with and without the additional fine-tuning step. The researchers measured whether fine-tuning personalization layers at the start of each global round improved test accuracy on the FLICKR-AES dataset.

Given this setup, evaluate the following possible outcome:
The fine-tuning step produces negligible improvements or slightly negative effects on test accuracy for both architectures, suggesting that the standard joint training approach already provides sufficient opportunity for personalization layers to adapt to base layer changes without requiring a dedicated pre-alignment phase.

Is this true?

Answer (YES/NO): YES